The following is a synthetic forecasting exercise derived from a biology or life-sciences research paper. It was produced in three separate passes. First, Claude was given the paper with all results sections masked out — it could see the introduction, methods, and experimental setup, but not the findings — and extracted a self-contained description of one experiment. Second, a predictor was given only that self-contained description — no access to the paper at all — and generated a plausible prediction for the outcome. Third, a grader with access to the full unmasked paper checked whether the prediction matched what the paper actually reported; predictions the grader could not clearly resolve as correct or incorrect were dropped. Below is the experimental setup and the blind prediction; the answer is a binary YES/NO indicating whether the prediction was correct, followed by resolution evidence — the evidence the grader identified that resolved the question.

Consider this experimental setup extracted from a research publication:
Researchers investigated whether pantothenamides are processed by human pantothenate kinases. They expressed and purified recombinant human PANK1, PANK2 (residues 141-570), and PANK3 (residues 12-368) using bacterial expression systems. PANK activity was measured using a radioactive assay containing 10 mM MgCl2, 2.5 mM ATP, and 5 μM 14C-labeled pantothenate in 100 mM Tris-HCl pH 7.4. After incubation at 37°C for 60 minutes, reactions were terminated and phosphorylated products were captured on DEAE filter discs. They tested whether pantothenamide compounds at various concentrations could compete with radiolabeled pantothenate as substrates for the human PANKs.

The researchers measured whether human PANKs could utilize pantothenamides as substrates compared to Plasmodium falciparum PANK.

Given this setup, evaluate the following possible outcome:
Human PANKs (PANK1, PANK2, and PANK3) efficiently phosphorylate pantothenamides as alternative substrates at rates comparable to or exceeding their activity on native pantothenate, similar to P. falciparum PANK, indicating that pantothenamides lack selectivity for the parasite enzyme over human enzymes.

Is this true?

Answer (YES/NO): NO